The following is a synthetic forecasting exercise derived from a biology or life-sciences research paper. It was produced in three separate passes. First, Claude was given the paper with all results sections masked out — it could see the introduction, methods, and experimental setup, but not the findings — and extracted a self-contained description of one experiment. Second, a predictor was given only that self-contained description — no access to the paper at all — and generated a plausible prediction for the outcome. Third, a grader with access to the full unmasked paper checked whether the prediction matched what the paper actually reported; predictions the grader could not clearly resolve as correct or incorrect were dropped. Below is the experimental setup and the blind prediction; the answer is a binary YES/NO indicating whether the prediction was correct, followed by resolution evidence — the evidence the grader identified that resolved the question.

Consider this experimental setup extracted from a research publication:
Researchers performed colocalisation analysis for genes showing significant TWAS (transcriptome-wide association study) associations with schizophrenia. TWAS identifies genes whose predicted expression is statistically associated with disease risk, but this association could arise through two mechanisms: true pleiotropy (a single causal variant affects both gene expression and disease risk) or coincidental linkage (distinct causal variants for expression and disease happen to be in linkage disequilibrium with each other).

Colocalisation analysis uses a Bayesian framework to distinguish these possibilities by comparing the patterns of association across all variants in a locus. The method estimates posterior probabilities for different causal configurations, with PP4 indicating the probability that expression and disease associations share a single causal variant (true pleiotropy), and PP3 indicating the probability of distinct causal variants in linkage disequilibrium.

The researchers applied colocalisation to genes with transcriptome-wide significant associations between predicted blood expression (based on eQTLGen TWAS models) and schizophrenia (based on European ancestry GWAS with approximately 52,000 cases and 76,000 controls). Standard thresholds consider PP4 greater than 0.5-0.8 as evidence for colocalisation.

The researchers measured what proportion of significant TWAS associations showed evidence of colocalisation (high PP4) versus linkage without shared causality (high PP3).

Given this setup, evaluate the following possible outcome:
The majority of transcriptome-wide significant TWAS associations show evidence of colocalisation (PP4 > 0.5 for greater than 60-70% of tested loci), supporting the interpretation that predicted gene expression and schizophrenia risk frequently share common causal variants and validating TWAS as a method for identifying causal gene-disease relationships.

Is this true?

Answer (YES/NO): NO